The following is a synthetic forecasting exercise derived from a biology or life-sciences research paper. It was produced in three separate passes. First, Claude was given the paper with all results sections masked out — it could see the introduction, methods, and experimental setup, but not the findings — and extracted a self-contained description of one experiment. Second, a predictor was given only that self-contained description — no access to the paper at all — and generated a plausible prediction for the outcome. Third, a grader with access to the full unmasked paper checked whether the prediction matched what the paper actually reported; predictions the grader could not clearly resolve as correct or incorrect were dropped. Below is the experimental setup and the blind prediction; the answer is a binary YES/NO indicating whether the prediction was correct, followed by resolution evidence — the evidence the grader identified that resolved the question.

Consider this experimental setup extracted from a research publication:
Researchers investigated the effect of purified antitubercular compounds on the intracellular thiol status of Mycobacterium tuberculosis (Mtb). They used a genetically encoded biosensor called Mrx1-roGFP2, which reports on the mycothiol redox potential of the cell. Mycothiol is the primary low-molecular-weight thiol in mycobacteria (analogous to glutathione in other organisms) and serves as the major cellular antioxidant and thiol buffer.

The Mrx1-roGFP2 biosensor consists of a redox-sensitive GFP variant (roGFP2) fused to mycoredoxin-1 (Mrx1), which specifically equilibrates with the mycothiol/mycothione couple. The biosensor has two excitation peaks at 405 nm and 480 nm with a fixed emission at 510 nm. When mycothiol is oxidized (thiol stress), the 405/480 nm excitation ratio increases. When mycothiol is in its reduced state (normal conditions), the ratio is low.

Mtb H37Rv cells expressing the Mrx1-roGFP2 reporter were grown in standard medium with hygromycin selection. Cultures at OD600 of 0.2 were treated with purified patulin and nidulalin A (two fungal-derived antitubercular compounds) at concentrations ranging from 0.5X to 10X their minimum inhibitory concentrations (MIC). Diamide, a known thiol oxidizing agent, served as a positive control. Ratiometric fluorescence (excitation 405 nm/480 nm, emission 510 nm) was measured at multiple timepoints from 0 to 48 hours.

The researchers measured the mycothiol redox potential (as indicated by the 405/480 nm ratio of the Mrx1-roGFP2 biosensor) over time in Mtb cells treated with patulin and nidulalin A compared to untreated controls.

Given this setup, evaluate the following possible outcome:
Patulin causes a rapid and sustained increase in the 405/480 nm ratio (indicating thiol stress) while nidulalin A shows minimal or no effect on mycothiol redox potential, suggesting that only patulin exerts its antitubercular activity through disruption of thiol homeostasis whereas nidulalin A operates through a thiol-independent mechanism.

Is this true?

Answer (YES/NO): NO